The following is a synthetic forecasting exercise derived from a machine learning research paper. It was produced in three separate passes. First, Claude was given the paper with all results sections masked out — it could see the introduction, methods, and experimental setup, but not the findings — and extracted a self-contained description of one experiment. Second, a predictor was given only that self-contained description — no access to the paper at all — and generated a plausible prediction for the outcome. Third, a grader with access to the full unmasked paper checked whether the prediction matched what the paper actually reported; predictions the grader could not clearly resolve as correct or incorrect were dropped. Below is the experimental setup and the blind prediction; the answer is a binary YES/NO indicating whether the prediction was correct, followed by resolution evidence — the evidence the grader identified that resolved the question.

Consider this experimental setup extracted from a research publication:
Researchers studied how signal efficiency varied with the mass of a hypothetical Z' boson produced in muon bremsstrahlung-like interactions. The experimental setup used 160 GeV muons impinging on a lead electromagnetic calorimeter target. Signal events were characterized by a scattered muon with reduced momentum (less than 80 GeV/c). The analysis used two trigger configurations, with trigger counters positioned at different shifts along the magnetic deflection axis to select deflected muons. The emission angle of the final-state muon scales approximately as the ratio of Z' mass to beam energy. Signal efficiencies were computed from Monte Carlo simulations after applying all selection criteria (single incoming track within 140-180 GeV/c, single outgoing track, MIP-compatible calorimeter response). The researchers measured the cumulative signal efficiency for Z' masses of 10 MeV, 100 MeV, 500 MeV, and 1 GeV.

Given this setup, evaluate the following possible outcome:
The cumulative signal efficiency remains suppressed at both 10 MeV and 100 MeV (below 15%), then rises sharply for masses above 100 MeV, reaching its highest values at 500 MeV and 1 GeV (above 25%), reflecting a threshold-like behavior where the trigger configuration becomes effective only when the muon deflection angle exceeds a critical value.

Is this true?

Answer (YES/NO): NO